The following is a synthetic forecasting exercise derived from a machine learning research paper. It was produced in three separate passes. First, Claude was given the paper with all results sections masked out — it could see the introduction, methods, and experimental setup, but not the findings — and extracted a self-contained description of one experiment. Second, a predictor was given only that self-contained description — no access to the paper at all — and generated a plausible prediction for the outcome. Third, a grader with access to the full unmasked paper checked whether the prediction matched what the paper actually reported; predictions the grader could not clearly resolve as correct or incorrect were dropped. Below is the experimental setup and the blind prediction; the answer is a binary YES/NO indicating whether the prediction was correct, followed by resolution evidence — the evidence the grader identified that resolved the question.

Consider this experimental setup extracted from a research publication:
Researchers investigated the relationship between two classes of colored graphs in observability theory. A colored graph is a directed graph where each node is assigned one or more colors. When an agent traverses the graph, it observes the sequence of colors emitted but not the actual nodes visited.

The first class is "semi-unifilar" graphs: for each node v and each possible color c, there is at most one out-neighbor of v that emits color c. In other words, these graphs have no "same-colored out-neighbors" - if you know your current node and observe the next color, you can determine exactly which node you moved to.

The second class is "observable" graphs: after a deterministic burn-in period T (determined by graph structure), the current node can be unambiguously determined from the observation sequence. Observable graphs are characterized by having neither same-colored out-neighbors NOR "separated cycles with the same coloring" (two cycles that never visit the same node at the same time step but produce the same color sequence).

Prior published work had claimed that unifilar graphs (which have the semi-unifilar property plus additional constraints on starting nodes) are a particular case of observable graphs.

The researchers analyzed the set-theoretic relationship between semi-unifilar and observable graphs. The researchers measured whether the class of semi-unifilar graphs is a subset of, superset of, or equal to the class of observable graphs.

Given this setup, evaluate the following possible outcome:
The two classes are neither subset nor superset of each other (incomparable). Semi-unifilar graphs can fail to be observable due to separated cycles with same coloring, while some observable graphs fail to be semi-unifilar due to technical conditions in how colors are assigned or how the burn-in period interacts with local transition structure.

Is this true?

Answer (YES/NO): NO